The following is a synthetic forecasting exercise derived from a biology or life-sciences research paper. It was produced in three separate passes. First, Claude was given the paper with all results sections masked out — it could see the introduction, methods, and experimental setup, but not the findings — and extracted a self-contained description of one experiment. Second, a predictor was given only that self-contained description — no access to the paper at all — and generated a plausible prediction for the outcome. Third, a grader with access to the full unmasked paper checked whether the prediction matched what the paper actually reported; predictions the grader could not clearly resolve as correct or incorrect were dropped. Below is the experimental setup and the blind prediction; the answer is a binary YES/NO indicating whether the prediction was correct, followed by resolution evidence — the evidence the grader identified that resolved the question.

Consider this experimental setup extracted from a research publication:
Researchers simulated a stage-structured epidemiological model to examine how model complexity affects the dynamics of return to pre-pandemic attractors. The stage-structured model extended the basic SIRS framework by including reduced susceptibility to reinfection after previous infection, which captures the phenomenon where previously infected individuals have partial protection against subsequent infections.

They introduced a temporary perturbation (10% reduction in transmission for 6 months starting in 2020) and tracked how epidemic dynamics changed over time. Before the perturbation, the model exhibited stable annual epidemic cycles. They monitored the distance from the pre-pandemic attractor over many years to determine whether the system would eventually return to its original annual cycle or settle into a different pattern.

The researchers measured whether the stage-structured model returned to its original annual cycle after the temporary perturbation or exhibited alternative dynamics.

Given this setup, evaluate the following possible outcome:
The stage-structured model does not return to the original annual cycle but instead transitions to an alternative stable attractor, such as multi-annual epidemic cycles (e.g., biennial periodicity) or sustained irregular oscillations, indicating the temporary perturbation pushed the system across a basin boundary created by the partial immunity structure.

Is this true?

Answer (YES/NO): NO